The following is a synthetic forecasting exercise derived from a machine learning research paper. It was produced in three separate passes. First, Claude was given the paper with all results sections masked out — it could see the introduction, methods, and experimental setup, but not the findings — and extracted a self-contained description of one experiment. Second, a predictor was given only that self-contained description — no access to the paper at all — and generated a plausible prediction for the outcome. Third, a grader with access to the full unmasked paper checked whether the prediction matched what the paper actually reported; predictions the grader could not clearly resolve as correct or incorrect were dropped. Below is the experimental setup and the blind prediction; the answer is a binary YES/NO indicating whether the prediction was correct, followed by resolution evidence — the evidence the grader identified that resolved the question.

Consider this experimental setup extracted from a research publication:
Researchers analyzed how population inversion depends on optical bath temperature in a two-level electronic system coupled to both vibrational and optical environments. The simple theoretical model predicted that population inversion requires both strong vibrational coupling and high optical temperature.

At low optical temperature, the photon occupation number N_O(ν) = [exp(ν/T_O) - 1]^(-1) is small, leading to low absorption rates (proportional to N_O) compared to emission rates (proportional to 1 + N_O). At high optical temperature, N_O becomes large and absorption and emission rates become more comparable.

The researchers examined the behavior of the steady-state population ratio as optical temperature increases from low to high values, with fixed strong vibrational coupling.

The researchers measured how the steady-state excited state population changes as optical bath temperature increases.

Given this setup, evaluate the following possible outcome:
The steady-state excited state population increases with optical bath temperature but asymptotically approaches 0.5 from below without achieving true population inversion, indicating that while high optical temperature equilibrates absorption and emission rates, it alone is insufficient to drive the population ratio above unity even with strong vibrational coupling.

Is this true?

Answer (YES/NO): NO